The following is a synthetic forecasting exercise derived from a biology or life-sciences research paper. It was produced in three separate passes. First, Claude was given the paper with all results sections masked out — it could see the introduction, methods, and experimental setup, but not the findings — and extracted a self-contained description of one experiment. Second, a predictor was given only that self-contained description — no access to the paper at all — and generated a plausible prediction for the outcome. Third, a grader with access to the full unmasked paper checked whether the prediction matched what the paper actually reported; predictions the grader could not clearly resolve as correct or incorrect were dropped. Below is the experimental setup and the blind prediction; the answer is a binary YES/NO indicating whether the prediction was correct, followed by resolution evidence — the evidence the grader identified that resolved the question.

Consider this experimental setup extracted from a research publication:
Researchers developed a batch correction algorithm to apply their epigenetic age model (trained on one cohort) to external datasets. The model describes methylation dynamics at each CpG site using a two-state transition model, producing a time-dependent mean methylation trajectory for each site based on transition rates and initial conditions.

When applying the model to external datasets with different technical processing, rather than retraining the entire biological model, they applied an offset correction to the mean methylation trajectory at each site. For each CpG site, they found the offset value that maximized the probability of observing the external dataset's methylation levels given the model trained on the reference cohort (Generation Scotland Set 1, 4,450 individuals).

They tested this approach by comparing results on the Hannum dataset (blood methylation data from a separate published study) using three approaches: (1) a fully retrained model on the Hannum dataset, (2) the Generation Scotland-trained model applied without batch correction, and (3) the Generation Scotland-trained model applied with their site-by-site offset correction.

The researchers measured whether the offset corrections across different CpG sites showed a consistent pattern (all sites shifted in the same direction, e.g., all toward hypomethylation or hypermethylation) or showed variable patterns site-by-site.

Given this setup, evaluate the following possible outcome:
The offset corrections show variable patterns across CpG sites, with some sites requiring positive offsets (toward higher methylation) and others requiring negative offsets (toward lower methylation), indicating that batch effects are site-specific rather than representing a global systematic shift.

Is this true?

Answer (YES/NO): YES